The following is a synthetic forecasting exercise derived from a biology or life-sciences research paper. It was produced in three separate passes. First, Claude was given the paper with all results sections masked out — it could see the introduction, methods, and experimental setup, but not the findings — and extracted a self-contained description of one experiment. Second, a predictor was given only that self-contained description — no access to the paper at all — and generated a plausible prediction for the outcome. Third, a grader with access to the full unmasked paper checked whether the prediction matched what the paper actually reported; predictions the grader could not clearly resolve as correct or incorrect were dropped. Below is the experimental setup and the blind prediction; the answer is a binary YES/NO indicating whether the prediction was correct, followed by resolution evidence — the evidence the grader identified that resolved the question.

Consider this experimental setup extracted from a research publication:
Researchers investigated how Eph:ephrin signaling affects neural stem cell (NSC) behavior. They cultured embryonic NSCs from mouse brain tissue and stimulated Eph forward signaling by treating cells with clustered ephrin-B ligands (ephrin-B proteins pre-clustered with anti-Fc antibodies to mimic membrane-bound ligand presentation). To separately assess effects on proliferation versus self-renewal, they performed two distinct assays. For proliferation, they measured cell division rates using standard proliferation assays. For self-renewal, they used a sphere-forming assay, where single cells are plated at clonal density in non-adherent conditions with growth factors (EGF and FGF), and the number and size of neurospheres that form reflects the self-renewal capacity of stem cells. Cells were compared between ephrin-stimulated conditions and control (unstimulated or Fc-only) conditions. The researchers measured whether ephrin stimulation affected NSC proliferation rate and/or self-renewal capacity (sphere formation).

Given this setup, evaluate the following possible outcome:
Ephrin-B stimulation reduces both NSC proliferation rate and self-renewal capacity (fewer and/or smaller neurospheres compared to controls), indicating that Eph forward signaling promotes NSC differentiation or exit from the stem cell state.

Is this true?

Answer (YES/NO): NO